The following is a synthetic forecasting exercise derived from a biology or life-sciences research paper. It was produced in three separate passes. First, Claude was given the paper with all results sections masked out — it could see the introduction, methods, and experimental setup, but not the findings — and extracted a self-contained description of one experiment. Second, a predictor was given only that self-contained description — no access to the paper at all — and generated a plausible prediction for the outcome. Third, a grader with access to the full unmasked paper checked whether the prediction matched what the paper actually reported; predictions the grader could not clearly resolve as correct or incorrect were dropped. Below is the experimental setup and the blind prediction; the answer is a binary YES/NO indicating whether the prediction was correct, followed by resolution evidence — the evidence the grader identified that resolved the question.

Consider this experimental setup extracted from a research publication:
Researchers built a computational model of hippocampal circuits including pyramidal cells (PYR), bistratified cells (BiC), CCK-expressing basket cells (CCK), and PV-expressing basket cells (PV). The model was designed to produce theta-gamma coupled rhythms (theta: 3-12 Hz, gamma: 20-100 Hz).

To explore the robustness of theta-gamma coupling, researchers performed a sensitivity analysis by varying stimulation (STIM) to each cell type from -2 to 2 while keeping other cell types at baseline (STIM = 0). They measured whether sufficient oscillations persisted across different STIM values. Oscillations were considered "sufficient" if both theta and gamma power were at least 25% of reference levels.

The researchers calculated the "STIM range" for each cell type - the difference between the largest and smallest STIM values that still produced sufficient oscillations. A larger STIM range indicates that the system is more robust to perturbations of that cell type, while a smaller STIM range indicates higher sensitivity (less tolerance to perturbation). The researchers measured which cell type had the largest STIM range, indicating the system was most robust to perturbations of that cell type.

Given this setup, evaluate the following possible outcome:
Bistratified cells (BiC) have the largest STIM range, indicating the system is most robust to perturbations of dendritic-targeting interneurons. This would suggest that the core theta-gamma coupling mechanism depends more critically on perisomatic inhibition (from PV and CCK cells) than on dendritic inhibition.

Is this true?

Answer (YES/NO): NO